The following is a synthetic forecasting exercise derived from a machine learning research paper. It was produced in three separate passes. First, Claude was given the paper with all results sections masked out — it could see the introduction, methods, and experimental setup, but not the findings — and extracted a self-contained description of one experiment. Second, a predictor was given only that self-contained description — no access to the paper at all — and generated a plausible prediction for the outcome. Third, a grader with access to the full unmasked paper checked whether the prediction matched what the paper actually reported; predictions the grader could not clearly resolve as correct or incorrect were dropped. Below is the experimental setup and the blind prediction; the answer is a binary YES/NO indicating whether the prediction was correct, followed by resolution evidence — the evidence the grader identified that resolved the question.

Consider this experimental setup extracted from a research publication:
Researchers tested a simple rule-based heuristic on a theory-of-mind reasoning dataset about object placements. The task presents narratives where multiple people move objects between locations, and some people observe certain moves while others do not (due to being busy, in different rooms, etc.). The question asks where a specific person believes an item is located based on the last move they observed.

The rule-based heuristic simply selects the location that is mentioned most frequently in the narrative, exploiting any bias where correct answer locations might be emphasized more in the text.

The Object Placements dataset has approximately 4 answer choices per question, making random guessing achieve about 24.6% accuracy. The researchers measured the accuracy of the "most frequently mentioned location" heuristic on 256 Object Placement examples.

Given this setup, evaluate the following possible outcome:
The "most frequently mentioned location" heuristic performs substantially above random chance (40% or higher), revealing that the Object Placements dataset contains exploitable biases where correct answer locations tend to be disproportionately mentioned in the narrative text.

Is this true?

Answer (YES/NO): NO